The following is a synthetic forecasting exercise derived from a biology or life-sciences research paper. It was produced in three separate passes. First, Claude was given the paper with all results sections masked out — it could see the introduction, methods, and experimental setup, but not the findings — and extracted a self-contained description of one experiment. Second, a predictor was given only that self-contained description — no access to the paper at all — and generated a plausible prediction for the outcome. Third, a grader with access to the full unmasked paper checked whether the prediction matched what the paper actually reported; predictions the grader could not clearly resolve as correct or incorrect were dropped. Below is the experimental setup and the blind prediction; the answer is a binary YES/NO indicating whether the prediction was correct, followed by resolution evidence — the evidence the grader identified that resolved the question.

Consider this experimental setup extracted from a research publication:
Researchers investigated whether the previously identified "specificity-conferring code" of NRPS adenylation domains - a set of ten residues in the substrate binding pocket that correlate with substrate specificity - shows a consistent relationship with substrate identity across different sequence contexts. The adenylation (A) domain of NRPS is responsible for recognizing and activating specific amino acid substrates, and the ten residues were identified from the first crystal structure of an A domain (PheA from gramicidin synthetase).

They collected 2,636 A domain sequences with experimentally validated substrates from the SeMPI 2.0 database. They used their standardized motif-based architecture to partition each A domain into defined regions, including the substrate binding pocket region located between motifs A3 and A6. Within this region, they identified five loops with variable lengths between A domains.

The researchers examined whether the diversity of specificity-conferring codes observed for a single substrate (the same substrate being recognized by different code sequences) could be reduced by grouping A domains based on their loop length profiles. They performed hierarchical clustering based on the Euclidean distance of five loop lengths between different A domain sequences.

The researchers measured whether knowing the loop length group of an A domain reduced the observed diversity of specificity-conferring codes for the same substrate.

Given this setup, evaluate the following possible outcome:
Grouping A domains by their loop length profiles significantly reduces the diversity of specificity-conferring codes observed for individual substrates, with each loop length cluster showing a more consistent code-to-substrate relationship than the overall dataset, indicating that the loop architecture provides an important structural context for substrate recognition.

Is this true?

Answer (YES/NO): YES